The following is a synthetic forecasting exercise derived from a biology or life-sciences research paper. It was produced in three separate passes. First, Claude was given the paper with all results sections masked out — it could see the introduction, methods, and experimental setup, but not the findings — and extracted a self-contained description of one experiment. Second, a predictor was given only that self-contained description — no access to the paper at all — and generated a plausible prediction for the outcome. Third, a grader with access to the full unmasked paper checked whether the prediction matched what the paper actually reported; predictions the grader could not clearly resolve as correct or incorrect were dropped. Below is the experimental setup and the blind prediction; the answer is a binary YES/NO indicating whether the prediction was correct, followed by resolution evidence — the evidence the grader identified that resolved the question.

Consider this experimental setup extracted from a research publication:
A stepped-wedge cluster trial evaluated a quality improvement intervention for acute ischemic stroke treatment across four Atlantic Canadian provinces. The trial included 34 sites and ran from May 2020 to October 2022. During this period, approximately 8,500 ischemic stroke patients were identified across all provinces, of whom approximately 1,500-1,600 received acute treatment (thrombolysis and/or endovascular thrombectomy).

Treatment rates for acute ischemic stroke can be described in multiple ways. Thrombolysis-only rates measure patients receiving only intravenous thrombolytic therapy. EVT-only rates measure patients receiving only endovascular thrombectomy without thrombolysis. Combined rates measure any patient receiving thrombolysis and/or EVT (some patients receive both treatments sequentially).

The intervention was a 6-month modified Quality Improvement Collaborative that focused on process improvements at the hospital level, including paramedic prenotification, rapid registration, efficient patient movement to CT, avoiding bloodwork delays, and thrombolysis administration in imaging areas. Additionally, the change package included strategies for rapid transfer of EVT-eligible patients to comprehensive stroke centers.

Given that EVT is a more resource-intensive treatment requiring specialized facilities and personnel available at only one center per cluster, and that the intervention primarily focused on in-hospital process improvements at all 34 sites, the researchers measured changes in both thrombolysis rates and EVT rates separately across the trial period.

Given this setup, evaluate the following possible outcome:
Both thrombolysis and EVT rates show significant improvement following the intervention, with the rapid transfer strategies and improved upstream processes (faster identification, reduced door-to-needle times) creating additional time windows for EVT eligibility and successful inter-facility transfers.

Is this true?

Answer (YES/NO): NO